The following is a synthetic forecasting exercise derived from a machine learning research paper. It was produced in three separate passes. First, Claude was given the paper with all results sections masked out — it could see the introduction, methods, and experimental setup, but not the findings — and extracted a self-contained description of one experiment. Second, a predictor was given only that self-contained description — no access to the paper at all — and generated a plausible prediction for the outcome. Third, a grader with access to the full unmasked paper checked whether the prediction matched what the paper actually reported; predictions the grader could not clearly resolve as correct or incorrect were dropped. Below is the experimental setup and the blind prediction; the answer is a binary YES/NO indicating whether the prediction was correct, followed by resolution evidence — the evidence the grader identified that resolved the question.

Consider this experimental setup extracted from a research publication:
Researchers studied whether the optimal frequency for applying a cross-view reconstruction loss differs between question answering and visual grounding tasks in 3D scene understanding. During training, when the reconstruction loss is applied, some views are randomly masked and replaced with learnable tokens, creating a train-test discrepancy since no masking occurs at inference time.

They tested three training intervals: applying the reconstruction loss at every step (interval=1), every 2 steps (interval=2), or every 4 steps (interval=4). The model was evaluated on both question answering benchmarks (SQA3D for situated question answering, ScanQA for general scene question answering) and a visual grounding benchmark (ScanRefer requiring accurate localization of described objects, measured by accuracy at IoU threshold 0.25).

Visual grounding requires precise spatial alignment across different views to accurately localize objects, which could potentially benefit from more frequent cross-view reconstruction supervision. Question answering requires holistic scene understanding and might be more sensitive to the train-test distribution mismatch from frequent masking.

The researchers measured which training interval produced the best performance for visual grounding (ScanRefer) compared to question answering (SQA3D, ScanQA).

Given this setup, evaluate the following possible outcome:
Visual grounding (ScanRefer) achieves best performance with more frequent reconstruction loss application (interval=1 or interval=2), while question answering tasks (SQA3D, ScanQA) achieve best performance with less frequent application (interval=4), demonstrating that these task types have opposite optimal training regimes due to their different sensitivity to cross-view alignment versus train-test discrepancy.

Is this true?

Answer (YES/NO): YES